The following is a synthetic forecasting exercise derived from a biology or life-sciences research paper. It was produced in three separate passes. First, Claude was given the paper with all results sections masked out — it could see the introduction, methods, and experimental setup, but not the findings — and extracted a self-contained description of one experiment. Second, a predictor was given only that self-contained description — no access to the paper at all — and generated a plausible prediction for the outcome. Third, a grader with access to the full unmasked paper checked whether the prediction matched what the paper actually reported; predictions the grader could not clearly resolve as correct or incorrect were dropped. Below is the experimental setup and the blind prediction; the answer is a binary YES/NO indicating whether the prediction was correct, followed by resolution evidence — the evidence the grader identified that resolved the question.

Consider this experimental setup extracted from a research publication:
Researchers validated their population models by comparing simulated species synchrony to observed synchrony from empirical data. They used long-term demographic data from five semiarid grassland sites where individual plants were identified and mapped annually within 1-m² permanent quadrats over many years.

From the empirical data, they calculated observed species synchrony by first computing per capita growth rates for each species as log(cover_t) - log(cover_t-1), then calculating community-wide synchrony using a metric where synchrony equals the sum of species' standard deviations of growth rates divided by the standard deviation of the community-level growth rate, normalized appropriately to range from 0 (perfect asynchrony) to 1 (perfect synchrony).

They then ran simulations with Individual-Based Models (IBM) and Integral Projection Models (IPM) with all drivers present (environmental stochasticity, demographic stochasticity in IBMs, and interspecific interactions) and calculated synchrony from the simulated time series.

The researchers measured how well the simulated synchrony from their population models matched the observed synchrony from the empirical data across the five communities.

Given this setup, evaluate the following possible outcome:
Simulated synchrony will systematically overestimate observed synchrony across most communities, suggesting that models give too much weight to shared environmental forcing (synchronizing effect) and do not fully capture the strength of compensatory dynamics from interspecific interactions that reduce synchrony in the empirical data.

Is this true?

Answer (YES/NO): NO